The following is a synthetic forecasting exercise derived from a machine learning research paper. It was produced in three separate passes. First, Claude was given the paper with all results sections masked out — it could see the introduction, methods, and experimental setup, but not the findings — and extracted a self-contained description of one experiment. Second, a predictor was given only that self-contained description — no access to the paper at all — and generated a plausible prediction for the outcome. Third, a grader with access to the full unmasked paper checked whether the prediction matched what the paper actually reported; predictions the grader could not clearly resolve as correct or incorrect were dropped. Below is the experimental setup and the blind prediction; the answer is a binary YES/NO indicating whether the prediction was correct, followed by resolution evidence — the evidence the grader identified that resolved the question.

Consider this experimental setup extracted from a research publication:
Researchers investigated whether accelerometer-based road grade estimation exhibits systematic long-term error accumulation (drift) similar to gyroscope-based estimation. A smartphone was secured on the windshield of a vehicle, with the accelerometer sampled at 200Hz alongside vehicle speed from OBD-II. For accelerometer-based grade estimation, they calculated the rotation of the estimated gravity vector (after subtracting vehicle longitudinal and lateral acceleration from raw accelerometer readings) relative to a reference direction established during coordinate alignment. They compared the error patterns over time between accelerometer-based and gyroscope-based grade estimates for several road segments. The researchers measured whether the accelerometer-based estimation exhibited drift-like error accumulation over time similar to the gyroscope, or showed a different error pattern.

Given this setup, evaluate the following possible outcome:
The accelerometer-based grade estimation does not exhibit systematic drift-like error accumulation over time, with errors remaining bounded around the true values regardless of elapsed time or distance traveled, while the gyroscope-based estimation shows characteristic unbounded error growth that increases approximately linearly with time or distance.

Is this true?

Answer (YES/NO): YES